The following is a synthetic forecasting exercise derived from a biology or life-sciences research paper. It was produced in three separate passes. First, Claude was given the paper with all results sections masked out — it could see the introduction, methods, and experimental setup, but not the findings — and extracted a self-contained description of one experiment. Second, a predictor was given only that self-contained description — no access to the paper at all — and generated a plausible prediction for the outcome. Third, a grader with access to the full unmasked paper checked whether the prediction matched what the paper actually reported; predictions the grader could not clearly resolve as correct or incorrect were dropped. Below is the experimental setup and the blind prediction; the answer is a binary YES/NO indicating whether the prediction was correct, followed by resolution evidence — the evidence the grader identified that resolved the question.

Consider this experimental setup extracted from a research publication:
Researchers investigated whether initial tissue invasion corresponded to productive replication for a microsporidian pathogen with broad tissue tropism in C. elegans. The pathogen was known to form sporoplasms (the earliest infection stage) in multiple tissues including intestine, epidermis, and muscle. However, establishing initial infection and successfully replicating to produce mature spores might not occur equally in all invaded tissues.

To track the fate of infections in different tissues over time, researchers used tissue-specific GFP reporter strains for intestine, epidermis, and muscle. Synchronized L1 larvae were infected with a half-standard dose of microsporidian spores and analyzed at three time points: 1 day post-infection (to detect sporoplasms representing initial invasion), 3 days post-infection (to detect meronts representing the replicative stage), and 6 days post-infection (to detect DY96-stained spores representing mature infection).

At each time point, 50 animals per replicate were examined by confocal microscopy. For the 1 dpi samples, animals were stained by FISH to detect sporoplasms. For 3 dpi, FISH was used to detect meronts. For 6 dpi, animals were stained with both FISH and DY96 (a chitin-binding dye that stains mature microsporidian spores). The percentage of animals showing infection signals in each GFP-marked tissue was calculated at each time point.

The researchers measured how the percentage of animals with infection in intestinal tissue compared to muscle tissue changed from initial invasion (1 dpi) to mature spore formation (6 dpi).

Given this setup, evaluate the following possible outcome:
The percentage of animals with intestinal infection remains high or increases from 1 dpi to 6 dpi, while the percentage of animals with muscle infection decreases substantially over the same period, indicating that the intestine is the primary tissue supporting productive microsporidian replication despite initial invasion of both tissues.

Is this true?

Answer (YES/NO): NO